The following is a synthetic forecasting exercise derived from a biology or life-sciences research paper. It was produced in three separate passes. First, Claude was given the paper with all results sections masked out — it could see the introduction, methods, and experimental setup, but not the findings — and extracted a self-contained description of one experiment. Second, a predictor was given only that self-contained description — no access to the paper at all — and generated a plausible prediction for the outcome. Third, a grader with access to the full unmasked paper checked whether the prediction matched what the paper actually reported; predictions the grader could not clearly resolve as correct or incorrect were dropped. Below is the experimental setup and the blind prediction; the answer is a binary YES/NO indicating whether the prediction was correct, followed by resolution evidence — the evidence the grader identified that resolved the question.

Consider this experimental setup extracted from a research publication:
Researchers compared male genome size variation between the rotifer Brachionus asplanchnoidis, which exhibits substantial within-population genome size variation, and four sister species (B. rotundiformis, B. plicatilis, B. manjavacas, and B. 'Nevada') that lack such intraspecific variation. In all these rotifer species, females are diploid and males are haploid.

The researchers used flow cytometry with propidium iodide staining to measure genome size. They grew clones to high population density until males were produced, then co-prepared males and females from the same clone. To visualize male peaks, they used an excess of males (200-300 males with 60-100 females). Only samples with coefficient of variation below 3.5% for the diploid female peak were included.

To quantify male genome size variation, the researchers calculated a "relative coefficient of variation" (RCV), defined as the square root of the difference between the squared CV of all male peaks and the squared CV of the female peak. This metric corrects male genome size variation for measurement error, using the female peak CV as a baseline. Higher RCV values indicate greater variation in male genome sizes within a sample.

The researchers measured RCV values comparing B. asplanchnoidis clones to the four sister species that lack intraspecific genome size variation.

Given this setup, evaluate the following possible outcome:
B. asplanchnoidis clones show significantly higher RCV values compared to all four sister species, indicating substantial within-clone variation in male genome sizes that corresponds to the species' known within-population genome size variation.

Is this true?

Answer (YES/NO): YES